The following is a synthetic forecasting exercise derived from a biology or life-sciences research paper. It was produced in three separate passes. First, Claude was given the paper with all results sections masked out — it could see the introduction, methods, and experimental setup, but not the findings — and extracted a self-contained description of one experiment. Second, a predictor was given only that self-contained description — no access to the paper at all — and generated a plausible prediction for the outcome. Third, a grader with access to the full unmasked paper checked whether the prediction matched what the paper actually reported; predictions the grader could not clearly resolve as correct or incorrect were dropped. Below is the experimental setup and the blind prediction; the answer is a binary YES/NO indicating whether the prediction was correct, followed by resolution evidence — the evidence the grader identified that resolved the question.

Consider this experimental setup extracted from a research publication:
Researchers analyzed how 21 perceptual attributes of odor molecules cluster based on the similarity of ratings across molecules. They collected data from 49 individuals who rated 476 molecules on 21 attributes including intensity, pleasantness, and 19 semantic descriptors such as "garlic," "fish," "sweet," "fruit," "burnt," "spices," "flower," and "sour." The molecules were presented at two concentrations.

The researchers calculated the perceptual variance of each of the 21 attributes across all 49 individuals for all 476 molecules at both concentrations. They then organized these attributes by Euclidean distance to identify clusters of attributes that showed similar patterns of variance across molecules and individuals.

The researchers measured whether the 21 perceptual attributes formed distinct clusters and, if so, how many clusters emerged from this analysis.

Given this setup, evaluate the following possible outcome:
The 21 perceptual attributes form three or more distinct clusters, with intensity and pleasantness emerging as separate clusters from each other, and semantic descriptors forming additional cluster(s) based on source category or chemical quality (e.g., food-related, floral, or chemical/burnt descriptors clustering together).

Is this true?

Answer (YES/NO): NO